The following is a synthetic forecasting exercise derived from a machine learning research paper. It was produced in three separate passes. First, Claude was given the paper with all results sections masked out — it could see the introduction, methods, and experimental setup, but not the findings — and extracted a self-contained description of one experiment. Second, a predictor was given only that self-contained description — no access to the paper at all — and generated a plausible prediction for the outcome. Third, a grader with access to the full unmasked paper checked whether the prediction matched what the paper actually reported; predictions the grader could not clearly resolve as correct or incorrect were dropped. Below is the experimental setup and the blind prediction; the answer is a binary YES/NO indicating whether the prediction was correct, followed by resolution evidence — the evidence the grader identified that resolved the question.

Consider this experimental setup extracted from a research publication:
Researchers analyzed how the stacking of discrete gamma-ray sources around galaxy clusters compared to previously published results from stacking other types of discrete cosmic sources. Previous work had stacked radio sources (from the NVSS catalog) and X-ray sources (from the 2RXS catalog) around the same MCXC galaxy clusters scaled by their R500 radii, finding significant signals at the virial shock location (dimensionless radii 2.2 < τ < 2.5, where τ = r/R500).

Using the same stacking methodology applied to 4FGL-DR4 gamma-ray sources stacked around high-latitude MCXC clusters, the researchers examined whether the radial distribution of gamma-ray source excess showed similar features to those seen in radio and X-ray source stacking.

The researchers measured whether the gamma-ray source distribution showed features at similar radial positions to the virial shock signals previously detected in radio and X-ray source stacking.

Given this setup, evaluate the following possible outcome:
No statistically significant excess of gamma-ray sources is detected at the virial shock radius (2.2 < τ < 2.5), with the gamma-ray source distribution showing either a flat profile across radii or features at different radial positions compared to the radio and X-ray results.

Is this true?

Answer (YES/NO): NO